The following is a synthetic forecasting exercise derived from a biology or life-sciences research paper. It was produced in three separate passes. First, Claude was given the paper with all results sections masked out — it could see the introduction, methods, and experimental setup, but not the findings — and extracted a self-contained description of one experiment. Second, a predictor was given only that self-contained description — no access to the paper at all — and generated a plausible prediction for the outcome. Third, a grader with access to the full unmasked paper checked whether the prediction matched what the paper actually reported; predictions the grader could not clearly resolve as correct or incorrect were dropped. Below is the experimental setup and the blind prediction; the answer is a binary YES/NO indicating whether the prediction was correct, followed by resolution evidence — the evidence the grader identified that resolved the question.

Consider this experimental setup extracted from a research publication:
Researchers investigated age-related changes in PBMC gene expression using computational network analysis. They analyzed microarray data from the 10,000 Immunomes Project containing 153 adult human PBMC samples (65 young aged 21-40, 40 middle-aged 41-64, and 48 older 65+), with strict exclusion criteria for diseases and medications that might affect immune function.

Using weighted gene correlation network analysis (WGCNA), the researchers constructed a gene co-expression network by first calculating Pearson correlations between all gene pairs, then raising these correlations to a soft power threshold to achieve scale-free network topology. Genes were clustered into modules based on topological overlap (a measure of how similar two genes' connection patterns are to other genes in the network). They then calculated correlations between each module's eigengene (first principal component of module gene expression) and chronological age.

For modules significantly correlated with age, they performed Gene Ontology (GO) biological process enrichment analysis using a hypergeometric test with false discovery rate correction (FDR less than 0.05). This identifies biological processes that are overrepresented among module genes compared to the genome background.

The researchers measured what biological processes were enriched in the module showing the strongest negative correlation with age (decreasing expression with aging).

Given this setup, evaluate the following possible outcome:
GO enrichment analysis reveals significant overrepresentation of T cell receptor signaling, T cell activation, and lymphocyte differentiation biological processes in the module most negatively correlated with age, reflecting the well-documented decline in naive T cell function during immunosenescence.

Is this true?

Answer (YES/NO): NO